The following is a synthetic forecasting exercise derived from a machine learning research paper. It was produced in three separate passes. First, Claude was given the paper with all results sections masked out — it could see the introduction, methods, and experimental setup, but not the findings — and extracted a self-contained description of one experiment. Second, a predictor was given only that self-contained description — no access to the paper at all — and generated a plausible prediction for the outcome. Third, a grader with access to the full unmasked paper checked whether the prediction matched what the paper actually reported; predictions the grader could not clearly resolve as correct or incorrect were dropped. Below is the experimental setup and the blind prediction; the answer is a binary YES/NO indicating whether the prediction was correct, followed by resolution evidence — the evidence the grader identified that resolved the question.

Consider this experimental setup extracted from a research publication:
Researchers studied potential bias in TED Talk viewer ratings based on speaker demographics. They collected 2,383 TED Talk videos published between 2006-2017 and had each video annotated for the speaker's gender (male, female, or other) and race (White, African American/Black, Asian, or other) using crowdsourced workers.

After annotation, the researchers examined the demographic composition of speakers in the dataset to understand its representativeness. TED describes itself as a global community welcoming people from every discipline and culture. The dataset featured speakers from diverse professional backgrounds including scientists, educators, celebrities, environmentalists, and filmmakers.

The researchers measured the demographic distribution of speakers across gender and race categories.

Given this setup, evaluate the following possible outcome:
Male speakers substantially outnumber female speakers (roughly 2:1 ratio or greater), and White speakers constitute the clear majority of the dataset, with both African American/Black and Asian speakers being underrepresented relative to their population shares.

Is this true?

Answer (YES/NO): YES